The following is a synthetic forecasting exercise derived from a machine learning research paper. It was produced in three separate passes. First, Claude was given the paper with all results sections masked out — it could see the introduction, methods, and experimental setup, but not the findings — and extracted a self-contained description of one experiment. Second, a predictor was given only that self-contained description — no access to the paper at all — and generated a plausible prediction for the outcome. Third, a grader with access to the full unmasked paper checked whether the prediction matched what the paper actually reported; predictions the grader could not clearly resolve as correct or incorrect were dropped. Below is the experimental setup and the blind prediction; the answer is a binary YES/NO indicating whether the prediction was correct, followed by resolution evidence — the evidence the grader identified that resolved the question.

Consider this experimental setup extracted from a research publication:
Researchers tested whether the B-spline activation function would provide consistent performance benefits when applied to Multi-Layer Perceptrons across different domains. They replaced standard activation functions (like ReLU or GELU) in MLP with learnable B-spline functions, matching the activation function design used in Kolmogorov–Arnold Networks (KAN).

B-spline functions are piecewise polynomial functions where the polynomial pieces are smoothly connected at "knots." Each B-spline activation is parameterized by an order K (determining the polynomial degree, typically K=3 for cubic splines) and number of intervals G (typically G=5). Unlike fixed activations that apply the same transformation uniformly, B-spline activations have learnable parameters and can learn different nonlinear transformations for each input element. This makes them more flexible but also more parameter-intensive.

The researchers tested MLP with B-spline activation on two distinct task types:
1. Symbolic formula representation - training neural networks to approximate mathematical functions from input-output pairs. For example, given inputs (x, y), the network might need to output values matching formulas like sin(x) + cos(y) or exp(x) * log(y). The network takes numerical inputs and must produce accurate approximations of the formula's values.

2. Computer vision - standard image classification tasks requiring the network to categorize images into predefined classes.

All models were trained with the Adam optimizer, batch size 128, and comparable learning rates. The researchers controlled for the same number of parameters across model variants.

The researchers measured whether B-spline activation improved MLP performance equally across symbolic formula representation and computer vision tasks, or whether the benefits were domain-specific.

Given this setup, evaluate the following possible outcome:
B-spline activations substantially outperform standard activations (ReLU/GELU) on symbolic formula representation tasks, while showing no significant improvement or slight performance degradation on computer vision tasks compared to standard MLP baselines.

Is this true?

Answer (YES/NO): YES